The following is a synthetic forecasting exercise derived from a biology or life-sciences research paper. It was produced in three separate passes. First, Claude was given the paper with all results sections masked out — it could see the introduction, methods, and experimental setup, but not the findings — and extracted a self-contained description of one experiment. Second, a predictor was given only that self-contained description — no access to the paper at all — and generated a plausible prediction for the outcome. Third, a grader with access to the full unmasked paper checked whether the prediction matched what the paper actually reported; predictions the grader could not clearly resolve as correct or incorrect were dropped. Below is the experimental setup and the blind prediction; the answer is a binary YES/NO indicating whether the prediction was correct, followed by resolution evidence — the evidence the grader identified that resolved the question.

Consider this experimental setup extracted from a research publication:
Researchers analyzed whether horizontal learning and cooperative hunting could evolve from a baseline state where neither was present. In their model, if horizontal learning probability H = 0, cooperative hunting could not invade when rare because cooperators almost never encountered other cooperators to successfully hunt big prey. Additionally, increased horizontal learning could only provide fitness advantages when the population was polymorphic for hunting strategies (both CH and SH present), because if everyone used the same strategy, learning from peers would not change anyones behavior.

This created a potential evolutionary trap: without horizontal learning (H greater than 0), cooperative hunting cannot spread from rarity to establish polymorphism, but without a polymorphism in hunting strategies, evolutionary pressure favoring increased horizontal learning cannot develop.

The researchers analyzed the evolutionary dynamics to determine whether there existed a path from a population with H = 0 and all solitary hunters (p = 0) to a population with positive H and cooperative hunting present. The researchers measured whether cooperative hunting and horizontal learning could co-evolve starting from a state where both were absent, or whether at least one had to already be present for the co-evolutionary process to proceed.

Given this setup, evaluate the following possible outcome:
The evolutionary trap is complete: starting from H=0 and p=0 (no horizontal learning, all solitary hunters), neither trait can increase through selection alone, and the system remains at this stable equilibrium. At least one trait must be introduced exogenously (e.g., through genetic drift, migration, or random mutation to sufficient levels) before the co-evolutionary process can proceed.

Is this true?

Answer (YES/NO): YES